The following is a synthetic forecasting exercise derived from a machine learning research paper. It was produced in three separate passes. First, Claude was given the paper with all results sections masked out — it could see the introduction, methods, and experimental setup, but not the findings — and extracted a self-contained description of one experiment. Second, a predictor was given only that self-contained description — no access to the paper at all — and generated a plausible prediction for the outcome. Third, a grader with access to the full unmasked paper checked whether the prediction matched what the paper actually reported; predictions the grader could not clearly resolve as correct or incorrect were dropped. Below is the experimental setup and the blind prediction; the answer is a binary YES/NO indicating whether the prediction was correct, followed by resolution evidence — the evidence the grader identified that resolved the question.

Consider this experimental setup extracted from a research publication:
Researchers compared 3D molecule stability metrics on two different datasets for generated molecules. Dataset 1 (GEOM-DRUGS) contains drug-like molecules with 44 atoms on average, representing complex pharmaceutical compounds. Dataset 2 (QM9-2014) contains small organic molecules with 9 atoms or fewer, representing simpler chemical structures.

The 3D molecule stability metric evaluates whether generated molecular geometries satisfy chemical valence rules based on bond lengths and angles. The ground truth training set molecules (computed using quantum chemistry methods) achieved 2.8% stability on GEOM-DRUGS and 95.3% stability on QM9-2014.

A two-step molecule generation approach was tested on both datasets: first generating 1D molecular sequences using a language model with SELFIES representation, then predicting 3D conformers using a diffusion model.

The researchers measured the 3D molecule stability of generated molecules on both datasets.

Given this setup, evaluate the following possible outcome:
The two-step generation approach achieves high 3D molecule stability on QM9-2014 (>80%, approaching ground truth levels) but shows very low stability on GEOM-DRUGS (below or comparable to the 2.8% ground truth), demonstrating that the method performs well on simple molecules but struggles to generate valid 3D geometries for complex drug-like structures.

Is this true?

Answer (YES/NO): YES